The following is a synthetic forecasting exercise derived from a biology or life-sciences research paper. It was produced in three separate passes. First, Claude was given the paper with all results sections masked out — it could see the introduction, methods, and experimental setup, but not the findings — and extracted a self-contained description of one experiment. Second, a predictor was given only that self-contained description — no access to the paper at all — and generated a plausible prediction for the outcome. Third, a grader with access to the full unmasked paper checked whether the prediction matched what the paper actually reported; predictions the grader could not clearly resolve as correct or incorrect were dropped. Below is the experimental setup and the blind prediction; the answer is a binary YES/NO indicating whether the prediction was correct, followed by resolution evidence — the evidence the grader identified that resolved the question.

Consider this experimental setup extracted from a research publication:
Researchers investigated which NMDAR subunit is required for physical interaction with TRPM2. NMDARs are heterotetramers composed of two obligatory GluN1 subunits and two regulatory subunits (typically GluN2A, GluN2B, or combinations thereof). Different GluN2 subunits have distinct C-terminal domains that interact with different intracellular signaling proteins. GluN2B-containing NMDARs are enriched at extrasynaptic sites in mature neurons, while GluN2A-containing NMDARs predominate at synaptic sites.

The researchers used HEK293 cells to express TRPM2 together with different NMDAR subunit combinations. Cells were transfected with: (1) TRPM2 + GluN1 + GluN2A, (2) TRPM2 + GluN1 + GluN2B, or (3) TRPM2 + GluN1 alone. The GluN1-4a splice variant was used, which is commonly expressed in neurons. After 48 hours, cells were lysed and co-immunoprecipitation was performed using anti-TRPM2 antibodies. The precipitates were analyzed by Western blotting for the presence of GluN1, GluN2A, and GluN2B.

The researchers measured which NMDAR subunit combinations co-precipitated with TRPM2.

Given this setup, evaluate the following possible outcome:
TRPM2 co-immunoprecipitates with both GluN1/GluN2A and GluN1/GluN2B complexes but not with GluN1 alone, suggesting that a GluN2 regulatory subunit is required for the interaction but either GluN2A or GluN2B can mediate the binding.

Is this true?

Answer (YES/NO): YES